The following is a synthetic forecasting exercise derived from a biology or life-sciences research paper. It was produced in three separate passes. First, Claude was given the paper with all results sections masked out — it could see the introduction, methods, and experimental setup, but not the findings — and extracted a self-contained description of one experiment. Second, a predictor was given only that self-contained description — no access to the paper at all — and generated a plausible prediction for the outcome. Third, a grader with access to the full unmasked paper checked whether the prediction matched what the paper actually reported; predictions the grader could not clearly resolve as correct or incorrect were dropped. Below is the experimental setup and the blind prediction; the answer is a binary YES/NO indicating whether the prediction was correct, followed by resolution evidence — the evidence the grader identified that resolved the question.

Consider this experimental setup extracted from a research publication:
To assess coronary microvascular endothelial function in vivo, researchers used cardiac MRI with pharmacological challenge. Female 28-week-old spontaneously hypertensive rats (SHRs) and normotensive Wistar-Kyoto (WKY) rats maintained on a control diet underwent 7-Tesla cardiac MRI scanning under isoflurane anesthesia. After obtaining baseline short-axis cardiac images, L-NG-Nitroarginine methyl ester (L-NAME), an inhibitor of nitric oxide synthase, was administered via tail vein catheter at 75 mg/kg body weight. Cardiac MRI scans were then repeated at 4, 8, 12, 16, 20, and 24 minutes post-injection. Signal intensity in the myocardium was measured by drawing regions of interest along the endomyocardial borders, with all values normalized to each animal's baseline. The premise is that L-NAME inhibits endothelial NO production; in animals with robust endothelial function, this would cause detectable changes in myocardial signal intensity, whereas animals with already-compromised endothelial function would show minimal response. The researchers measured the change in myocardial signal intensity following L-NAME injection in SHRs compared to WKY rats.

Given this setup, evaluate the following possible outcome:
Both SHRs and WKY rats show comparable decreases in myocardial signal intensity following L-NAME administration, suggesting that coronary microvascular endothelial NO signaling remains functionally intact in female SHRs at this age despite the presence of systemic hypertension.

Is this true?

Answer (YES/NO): NO